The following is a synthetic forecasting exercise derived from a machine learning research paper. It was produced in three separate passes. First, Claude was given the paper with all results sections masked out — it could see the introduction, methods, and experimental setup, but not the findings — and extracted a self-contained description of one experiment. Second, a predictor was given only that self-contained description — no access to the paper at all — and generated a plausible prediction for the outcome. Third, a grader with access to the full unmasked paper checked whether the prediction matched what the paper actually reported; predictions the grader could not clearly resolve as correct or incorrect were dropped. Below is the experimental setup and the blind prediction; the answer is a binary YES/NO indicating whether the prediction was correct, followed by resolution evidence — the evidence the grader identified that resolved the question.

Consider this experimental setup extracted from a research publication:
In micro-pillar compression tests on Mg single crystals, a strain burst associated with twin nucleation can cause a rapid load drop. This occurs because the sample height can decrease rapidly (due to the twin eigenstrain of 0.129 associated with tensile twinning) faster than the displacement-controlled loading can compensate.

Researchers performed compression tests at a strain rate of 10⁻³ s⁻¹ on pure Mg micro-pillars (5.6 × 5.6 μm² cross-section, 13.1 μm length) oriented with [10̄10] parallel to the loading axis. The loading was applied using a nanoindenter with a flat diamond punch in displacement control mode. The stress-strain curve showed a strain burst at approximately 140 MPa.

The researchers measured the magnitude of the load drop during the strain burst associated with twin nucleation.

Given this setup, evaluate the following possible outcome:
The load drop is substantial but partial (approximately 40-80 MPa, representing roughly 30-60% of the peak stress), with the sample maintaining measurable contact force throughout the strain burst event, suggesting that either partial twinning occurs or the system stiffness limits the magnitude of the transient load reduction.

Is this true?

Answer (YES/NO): NO